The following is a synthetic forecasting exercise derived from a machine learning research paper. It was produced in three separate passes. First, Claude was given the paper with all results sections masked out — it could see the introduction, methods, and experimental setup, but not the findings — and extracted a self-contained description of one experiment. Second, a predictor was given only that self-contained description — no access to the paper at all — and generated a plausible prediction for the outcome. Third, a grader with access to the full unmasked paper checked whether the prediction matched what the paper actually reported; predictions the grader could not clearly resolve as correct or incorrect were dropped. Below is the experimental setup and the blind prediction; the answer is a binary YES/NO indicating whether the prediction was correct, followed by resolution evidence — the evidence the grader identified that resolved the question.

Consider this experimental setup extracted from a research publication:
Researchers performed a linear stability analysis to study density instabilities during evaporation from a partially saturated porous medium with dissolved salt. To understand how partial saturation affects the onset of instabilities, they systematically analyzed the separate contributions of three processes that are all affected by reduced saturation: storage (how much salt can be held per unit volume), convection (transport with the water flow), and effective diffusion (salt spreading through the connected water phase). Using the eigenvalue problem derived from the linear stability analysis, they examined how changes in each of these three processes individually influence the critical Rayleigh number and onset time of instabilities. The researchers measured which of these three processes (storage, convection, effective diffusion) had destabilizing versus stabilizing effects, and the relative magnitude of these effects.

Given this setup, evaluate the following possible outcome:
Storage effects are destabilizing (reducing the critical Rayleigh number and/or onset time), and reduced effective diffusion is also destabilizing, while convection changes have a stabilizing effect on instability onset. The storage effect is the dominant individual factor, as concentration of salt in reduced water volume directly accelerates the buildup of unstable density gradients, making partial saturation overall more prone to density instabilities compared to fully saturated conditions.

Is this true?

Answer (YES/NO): NO